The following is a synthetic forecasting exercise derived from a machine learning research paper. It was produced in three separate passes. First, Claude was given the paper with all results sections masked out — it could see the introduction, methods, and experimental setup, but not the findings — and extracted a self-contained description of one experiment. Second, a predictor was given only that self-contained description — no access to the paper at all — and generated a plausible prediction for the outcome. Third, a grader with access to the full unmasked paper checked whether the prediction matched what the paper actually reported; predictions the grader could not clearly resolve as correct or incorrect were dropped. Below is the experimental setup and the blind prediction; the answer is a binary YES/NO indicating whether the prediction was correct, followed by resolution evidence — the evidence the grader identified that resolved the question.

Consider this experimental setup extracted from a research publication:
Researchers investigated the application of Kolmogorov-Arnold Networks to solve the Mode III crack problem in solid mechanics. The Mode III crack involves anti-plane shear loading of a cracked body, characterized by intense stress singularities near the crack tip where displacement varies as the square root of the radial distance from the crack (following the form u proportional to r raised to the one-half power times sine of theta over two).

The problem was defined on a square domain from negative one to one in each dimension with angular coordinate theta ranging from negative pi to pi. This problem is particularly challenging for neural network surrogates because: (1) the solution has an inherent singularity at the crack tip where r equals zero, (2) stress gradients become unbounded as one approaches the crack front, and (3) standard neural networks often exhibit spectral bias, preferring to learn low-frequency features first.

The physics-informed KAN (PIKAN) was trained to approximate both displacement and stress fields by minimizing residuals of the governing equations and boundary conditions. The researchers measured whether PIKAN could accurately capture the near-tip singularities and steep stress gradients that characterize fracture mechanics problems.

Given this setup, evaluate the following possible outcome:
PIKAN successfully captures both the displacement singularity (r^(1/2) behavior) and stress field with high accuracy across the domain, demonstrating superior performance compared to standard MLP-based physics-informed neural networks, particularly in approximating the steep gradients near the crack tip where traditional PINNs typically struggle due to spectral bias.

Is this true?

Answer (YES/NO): YES